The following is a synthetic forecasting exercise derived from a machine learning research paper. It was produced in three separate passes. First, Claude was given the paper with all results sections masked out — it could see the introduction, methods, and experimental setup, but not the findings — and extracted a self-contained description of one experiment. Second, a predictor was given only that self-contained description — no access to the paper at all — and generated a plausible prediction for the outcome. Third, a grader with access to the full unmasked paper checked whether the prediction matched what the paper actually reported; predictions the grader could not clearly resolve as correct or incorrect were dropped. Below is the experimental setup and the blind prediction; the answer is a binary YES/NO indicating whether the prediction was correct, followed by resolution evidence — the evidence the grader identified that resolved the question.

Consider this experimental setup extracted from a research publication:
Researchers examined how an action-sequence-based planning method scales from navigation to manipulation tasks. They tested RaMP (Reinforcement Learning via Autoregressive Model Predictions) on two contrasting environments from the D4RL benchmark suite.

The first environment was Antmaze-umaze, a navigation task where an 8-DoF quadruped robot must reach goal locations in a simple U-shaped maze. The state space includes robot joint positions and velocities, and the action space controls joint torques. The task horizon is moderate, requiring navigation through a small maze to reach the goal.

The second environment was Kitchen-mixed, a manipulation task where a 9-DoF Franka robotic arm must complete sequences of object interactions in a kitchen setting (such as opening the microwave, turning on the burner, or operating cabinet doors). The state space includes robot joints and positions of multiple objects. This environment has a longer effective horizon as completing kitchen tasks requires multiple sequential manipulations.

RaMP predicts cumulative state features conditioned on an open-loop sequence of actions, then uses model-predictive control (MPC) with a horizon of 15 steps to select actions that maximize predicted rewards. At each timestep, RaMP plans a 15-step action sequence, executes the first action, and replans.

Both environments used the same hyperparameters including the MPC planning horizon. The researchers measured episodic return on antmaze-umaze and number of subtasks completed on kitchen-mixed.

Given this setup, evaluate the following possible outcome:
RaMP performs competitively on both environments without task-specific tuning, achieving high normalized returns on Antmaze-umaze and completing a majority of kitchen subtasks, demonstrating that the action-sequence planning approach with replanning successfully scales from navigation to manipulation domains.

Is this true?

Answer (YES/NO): NO